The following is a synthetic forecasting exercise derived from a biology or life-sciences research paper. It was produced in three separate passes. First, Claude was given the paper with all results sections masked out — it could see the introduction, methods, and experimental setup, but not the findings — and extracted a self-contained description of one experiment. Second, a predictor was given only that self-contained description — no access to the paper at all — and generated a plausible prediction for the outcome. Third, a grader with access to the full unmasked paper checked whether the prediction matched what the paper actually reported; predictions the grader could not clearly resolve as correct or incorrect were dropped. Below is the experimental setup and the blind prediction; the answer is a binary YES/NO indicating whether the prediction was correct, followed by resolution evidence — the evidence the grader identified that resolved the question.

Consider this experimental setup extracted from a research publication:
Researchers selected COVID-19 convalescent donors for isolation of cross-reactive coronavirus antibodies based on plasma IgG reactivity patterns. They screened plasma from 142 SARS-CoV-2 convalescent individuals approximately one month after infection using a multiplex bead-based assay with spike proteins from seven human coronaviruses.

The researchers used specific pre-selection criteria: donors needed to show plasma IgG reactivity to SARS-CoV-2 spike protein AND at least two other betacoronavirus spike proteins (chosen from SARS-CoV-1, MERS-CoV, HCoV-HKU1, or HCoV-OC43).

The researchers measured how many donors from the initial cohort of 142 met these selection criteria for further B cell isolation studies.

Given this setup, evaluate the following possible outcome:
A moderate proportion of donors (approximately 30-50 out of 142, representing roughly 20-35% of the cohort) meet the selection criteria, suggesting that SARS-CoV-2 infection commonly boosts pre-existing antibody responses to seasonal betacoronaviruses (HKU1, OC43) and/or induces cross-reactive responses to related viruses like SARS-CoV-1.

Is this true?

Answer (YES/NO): NO